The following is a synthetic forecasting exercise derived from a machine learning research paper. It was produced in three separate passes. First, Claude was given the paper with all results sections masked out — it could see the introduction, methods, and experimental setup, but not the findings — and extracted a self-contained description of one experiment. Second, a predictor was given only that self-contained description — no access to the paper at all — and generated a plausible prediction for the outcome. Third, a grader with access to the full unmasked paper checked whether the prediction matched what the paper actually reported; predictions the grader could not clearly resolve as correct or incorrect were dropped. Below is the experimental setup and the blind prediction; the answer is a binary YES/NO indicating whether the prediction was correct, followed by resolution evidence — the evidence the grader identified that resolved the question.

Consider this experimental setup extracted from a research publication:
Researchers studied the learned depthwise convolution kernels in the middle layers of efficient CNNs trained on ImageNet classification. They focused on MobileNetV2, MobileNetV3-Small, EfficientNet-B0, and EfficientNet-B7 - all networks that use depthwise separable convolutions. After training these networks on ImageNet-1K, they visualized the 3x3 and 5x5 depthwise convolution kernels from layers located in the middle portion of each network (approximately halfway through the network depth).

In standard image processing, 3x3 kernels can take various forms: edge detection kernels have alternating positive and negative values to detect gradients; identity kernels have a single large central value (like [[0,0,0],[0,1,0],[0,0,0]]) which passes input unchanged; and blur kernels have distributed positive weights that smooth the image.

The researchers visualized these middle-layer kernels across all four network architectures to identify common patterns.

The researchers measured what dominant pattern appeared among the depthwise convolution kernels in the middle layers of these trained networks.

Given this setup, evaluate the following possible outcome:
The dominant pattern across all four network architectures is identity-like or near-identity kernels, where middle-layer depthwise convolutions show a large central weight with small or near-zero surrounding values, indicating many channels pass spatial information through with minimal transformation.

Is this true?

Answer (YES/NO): YES